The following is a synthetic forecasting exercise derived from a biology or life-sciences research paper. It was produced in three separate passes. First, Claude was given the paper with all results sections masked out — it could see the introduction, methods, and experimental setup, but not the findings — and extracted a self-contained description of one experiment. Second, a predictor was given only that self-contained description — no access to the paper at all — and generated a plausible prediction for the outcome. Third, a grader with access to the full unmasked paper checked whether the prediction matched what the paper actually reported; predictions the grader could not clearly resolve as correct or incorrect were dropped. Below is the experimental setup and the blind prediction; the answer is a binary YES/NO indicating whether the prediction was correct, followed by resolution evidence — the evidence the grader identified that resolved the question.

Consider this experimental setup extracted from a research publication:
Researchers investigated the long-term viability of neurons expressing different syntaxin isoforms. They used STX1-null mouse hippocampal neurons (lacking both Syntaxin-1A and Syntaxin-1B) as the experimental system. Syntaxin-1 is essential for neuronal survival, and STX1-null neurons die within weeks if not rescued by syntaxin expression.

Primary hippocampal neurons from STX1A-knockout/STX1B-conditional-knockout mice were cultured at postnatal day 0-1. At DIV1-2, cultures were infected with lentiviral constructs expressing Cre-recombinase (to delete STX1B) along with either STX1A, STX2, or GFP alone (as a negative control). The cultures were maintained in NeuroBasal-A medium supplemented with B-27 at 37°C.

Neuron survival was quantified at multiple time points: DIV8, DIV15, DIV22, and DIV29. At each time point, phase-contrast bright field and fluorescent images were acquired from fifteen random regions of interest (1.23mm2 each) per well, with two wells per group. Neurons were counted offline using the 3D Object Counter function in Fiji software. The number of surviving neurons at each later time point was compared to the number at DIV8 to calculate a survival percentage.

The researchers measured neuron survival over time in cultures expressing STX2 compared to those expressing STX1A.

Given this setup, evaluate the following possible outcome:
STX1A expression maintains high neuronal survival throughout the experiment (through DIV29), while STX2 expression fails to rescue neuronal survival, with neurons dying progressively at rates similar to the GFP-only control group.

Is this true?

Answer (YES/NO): NO